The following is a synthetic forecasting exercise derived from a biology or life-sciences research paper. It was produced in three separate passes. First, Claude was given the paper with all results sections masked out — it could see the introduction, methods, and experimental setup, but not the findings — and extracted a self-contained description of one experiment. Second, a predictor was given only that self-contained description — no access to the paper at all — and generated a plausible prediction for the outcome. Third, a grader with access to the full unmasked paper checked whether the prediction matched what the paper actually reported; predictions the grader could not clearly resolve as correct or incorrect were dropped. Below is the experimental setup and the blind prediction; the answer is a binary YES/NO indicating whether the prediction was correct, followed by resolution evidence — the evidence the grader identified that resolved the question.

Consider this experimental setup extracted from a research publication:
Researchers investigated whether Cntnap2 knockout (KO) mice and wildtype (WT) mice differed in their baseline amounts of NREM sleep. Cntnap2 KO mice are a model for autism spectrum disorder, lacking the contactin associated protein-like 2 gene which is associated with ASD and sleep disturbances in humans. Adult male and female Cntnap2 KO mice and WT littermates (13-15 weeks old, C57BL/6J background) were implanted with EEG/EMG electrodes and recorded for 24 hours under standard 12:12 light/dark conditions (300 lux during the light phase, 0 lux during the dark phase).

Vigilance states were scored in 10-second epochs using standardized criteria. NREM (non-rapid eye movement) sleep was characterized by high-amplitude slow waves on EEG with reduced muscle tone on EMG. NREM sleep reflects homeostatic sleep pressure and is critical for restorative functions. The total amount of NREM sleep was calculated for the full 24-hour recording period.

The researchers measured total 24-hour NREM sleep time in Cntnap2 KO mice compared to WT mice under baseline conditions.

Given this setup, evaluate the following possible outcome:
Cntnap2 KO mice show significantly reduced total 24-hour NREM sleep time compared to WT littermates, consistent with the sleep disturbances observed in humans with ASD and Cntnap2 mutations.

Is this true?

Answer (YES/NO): NO